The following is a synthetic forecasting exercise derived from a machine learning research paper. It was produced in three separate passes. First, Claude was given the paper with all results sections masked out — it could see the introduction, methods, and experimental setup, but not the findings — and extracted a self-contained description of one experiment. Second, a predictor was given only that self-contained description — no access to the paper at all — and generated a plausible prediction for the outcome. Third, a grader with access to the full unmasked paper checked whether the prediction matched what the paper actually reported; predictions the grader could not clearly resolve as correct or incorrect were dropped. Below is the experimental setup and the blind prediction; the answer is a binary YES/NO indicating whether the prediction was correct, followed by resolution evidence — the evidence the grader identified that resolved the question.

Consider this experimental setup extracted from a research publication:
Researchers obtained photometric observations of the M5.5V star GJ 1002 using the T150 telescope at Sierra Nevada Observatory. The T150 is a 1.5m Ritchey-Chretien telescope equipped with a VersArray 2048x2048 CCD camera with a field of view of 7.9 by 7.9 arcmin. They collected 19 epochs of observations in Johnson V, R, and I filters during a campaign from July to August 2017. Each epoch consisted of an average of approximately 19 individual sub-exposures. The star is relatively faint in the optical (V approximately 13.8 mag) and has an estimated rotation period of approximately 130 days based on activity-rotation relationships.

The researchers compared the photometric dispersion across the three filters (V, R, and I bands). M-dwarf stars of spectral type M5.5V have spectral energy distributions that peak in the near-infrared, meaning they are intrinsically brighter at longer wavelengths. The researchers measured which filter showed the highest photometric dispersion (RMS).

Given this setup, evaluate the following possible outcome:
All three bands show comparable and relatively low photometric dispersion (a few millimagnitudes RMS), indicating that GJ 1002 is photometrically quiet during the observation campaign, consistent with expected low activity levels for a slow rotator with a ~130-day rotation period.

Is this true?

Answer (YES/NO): NO